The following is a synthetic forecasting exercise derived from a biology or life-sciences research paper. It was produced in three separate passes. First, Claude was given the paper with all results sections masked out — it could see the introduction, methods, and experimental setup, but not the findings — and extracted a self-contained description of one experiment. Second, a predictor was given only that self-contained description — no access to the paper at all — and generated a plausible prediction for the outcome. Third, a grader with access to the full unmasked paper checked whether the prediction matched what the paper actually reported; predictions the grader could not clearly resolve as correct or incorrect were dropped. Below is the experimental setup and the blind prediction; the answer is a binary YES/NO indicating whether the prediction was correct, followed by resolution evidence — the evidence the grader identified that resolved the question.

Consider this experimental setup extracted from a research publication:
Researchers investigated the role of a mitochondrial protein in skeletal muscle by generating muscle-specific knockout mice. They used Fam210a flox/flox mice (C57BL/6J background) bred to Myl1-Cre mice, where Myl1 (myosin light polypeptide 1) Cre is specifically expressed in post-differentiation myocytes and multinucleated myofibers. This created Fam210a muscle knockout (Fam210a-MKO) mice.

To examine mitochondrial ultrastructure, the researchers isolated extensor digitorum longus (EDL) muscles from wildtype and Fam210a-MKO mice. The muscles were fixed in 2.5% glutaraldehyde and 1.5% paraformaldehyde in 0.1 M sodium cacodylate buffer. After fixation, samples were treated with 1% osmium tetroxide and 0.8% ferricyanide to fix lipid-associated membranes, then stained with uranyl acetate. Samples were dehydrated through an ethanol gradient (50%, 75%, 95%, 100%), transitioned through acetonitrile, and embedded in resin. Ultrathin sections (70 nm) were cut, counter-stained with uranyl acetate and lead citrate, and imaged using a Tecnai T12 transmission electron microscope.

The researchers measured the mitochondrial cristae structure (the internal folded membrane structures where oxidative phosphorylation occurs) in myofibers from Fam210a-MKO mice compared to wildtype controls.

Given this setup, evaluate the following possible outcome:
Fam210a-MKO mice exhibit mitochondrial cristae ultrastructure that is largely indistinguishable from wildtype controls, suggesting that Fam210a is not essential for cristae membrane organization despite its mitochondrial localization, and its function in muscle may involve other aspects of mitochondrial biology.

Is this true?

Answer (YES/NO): NO